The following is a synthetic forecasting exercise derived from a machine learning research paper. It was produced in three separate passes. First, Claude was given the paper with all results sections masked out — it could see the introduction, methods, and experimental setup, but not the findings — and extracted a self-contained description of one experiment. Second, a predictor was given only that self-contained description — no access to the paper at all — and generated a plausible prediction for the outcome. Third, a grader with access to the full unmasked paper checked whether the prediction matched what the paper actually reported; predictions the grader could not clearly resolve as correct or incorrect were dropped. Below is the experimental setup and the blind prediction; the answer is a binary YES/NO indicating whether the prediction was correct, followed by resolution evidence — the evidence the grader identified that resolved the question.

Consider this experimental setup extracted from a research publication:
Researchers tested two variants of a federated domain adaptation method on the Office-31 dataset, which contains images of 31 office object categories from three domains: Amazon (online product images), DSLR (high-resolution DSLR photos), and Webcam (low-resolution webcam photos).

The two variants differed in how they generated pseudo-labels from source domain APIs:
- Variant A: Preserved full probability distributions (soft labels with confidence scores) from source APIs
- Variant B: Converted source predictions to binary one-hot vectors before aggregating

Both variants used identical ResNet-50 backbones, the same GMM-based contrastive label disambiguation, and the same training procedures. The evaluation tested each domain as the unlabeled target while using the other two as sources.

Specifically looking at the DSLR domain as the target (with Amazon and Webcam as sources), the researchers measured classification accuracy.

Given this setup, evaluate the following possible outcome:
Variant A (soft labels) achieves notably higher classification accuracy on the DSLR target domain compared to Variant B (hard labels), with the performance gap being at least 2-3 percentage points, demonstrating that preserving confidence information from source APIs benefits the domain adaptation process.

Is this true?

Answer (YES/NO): NO